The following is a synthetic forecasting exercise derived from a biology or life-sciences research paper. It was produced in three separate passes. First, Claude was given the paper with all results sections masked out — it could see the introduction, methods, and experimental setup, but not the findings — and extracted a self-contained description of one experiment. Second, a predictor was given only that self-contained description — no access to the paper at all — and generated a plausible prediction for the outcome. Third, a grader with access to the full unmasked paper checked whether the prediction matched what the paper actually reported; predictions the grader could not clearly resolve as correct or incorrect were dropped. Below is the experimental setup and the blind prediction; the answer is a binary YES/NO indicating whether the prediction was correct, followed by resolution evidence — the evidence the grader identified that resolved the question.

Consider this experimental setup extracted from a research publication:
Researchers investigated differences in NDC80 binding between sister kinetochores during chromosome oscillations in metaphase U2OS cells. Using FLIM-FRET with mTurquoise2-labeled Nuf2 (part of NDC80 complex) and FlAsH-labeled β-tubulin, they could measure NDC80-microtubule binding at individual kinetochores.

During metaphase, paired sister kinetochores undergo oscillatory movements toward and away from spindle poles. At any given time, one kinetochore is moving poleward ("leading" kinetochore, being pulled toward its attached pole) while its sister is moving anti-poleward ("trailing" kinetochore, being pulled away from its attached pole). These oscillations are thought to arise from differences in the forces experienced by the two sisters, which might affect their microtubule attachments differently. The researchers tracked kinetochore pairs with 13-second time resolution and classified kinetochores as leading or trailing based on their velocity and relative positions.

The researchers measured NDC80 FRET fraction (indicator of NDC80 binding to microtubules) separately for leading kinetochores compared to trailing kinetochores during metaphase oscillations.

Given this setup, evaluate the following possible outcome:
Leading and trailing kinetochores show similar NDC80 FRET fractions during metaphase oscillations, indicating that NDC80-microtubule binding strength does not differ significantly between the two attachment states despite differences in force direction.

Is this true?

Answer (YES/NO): NO